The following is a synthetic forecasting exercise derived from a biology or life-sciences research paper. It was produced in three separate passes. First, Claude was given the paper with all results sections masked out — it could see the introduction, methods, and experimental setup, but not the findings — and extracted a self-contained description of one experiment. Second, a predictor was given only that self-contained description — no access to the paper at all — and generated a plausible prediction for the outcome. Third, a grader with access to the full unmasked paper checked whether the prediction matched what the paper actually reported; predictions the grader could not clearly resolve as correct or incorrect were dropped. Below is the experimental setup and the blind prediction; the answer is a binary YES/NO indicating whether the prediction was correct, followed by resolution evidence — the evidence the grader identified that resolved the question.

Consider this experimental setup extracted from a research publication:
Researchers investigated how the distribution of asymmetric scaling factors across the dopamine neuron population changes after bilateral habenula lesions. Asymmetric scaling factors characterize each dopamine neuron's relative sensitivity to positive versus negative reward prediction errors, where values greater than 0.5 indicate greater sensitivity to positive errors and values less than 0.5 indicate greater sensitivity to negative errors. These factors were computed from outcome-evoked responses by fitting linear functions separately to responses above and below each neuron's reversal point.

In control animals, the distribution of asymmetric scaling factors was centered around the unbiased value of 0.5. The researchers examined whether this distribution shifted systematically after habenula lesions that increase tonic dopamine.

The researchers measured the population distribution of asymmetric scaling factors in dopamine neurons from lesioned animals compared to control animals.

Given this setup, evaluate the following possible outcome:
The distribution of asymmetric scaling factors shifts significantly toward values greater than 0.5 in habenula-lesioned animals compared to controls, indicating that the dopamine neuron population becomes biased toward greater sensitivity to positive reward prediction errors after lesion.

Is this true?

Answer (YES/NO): NO